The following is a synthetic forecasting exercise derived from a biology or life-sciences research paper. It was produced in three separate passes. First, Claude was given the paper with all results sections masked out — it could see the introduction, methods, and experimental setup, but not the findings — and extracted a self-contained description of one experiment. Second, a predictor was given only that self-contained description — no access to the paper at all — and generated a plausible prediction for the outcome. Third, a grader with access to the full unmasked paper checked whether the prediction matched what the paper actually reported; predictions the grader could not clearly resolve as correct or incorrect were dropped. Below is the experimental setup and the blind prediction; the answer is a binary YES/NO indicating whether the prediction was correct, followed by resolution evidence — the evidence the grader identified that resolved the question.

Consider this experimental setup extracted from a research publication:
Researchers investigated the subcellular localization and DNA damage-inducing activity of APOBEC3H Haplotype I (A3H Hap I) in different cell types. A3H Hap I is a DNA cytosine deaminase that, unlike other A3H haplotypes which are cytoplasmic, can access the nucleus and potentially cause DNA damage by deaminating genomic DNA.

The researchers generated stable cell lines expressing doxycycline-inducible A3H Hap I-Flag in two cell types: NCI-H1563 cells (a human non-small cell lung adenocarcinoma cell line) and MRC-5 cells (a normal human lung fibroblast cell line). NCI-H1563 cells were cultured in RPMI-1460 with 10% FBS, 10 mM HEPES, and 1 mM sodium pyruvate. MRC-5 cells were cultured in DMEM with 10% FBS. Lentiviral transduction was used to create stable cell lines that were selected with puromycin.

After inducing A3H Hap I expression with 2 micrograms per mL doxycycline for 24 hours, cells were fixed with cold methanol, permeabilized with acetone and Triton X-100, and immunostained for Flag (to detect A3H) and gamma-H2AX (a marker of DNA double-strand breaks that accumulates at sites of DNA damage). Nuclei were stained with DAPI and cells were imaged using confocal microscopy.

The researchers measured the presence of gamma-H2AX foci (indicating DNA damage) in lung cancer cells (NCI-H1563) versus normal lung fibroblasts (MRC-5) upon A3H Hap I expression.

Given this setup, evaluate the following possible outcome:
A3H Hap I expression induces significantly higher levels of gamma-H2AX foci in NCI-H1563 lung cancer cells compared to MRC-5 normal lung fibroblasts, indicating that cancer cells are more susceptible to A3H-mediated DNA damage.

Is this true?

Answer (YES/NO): YES